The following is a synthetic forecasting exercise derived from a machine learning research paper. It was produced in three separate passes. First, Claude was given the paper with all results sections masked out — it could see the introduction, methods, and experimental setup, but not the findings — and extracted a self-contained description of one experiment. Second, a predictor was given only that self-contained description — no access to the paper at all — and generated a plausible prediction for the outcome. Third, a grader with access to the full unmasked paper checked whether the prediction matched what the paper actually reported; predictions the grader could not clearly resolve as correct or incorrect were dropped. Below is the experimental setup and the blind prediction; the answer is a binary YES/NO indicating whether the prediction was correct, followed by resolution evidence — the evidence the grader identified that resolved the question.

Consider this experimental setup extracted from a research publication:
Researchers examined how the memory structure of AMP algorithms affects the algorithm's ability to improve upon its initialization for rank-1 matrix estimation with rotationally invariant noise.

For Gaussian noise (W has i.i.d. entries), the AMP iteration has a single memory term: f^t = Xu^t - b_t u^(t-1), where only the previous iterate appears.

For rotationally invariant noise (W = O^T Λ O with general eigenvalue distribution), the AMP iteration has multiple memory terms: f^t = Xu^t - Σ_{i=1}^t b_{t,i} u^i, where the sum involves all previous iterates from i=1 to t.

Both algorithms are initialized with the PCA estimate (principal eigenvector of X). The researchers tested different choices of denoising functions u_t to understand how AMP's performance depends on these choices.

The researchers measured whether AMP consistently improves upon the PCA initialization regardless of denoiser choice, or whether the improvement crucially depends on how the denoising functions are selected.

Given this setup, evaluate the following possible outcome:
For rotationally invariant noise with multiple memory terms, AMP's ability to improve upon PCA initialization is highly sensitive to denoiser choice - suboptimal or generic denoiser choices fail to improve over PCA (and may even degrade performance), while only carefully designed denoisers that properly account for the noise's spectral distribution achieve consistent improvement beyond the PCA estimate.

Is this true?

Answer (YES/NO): NO